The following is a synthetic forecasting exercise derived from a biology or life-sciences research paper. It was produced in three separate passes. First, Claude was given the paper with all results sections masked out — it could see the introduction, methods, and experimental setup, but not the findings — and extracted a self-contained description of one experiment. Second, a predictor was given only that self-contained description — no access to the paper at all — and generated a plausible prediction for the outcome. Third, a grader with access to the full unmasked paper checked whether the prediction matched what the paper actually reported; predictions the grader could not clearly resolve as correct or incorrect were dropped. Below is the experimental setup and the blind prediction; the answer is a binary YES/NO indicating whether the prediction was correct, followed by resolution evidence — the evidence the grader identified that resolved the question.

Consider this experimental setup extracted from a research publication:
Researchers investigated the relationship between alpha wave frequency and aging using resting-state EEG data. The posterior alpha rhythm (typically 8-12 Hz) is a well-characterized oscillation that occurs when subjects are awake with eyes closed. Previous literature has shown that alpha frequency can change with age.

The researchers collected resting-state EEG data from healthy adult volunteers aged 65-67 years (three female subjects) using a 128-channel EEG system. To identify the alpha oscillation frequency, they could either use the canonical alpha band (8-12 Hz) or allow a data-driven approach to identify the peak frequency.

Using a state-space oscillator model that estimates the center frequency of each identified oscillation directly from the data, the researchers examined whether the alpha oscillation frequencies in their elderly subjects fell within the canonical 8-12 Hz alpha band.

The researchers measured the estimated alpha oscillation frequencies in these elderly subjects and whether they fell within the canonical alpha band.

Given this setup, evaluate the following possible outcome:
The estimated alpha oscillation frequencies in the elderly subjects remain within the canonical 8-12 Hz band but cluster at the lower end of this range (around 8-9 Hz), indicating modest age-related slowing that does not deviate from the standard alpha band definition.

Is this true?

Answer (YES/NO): YES